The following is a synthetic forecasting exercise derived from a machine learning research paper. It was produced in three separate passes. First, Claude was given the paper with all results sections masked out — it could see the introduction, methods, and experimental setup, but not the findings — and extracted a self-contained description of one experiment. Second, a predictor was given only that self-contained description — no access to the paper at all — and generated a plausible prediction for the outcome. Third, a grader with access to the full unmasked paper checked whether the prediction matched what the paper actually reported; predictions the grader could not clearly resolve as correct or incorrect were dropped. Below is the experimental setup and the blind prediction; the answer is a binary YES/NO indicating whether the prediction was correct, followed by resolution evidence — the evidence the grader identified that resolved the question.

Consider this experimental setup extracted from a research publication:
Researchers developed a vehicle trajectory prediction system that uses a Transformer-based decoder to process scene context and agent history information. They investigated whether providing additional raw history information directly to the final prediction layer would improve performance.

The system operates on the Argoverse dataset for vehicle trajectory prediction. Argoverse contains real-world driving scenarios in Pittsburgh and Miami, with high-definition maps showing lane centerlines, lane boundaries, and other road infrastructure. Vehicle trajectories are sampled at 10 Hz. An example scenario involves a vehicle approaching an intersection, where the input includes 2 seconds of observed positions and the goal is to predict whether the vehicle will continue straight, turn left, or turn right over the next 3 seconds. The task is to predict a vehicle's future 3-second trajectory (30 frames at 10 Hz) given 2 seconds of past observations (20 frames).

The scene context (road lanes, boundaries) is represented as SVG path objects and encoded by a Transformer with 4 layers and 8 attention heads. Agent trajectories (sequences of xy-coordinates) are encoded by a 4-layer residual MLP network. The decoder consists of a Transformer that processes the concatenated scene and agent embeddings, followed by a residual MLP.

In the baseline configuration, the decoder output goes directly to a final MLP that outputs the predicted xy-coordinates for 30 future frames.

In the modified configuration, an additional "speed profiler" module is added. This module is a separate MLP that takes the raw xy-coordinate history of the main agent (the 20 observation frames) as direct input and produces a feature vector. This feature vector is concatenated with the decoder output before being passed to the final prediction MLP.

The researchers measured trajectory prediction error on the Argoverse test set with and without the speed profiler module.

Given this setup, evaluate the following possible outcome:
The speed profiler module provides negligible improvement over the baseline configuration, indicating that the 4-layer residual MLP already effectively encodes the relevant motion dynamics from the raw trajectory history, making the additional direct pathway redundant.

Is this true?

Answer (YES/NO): NO